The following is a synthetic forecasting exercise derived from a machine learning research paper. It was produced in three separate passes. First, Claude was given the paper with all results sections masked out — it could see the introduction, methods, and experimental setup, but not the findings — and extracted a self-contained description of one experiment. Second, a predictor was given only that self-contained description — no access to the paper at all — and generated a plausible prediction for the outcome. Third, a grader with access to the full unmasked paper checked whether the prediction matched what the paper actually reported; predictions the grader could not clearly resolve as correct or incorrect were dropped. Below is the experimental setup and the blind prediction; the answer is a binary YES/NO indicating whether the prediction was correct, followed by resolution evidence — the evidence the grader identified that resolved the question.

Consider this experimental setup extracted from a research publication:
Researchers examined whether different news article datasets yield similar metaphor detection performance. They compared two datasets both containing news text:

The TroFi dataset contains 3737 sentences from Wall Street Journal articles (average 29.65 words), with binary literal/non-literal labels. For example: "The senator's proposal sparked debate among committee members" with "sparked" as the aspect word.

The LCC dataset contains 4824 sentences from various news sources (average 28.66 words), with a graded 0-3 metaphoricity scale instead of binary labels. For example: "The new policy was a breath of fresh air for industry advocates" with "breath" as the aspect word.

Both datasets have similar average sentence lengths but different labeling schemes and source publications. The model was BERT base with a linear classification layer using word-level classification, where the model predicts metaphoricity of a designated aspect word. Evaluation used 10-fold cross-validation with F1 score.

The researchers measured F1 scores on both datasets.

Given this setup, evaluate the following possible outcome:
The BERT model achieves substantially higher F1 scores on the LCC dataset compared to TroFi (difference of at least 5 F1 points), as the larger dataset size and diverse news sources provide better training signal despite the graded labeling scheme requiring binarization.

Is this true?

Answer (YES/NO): NO